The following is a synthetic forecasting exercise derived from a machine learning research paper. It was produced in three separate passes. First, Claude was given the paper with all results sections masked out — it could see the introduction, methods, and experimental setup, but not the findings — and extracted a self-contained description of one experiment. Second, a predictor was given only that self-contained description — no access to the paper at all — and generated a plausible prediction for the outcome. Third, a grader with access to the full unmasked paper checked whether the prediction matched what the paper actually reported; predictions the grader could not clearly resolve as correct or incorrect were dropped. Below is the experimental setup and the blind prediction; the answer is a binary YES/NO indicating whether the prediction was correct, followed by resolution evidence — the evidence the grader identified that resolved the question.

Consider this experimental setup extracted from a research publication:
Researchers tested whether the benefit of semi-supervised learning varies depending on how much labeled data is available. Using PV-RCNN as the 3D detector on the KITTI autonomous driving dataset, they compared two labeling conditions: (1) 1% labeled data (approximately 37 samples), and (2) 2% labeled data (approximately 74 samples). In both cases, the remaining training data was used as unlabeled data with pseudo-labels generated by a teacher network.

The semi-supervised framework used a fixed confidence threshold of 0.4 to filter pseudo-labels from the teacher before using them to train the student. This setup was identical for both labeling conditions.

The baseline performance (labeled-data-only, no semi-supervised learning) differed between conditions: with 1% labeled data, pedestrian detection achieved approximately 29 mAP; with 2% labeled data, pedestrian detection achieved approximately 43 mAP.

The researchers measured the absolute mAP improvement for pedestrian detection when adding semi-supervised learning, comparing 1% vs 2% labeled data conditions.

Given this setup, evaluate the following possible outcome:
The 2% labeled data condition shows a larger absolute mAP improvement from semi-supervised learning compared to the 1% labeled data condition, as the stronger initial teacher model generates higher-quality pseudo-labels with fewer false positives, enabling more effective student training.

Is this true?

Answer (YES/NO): YES